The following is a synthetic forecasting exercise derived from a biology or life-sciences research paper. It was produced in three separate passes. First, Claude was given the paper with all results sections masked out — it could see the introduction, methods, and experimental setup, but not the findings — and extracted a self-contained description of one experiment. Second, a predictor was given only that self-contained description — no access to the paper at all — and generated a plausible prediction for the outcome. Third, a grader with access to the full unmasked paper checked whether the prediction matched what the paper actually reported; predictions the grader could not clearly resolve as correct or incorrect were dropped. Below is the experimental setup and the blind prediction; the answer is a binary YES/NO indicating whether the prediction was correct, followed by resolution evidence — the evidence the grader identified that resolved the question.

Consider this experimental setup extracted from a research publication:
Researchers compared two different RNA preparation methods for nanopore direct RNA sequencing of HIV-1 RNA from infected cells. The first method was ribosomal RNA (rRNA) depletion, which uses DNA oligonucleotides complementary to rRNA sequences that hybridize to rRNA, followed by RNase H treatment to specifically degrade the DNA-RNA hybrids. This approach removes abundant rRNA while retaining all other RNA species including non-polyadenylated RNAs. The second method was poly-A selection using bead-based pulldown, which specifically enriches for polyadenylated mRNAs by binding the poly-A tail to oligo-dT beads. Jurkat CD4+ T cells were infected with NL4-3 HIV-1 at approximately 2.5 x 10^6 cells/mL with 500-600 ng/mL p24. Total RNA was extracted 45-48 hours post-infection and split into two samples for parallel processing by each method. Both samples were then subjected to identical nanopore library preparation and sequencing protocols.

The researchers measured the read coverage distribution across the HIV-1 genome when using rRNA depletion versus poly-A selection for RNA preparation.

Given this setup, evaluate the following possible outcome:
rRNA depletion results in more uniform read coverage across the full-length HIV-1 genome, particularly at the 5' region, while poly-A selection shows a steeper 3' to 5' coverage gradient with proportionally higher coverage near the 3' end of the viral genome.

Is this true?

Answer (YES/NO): YES